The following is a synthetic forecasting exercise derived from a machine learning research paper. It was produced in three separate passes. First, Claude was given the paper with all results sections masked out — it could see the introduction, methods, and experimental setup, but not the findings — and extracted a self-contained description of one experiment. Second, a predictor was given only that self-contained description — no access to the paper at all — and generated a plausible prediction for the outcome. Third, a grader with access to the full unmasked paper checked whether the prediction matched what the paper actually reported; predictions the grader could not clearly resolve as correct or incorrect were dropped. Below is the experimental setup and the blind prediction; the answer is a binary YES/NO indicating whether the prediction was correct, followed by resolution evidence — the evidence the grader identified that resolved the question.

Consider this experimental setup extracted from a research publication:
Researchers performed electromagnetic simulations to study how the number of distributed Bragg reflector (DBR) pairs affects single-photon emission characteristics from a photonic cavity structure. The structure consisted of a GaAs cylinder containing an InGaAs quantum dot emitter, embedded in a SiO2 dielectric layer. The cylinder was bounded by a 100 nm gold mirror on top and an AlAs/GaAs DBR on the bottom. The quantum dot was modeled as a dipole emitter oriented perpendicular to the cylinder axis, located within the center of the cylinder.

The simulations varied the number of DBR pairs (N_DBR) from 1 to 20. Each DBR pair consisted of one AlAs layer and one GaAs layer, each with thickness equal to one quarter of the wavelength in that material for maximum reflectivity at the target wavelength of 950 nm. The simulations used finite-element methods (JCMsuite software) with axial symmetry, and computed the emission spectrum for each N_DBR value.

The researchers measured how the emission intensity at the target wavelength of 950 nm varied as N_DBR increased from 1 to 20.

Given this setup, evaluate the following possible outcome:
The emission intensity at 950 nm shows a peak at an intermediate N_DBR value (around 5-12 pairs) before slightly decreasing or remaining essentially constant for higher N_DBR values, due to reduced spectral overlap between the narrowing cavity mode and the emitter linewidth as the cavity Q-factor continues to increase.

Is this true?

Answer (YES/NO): NO